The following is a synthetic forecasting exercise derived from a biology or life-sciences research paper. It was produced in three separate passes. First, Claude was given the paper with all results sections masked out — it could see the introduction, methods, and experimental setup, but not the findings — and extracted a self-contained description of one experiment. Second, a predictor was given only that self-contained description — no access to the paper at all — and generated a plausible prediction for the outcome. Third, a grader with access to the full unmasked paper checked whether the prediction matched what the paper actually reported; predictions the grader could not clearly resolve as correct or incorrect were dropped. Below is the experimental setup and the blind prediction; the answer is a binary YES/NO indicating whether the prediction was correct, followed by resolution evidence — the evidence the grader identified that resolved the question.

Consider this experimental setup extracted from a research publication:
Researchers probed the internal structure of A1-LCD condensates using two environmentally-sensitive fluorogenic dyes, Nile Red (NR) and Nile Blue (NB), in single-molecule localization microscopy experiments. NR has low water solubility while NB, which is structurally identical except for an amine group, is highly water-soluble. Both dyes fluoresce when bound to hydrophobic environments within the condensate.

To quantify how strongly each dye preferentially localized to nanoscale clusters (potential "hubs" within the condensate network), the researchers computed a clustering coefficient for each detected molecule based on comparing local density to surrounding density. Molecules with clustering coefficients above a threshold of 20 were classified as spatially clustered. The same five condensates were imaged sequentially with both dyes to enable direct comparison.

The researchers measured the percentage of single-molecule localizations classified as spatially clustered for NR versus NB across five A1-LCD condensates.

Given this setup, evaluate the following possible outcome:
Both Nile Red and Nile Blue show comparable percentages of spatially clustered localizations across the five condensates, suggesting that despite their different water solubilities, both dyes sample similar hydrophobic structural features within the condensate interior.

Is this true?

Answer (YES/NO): NO